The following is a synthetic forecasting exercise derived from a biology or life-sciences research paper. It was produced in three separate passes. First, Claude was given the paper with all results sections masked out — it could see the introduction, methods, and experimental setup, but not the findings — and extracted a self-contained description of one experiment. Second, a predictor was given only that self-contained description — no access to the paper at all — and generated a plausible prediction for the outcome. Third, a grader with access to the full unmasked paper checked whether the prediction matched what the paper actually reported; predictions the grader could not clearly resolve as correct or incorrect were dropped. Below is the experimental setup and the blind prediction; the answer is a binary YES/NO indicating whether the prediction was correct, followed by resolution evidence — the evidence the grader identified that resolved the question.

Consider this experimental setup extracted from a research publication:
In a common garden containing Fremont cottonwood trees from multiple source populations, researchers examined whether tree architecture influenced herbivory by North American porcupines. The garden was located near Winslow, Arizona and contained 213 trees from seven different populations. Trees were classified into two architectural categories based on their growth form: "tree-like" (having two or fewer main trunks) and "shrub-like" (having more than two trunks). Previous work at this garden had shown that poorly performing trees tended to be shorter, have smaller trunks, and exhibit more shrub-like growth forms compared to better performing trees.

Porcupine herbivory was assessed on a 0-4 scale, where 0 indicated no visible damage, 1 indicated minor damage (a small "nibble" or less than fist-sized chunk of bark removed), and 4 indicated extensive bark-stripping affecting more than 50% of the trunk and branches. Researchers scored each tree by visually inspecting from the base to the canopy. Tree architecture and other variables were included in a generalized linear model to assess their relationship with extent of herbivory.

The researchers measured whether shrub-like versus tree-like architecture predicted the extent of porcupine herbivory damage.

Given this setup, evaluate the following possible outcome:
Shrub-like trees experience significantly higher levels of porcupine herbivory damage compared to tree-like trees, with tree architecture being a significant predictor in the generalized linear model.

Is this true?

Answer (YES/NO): NO